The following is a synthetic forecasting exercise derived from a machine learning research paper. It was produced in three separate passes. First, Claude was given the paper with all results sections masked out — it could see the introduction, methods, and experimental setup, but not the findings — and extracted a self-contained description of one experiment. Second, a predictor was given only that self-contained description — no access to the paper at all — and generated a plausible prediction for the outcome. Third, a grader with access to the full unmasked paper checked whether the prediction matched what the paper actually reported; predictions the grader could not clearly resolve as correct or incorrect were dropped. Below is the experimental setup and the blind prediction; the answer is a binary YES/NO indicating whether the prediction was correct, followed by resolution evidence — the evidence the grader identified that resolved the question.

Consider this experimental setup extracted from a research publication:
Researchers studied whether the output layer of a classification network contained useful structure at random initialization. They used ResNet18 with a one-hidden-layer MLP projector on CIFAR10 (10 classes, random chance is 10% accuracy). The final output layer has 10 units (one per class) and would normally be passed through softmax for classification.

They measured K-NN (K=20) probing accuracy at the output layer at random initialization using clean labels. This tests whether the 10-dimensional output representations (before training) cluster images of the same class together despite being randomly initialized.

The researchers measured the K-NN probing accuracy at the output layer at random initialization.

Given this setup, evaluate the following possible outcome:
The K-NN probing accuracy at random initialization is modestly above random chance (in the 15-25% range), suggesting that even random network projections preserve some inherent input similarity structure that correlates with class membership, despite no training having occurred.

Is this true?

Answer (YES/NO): YES